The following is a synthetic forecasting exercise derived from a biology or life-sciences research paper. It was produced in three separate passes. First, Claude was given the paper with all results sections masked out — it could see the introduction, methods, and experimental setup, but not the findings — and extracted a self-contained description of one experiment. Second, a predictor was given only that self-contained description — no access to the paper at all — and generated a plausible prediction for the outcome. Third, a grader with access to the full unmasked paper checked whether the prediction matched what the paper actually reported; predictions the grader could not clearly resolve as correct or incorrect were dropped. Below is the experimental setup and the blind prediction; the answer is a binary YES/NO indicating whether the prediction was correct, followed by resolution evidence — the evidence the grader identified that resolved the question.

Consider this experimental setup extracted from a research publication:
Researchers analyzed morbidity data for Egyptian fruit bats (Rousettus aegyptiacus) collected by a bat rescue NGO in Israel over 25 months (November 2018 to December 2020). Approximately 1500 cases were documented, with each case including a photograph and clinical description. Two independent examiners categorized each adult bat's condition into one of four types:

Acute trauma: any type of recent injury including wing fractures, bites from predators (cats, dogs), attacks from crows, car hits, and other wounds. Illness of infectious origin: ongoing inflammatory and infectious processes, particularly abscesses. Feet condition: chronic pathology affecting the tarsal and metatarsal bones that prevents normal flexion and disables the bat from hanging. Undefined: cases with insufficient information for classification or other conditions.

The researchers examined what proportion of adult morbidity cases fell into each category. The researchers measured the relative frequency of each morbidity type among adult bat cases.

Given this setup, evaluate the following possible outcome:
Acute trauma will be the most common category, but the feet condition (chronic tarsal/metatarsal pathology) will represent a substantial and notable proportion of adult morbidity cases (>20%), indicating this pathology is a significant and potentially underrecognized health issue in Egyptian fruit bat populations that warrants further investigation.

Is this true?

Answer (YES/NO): NO